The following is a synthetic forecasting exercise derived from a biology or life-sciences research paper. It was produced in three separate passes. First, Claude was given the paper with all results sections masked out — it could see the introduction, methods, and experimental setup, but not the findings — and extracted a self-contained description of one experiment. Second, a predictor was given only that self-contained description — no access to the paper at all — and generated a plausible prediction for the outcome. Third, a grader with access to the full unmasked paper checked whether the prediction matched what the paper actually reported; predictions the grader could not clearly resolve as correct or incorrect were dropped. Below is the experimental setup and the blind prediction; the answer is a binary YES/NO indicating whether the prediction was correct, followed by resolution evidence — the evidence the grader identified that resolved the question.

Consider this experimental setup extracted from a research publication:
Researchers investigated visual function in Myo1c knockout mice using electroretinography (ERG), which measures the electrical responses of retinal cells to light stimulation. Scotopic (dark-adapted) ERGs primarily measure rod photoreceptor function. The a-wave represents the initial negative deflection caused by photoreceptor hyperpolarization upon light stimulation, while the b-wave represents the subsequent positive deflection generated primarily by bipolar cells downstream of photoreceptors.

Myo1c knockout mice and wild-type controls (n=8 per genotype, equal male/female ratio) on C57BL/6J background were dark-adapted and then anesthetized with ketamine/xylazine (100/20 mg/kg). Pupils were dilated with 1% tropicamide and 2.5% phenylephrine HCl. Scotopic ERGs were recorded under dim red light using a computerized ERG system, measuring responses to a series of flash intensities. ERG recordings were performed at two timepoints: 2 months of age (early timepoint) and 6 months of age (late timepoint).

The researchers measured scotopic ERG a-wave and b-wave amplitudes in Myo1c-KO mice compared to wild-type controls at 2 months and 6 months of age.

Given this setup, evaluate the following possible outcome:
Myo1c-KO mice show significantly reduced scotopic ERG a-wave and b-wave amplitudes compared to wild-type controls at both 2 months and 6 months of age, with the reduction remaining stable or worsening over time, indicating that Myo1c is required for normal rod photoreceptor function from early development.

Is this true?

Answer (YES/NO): NO